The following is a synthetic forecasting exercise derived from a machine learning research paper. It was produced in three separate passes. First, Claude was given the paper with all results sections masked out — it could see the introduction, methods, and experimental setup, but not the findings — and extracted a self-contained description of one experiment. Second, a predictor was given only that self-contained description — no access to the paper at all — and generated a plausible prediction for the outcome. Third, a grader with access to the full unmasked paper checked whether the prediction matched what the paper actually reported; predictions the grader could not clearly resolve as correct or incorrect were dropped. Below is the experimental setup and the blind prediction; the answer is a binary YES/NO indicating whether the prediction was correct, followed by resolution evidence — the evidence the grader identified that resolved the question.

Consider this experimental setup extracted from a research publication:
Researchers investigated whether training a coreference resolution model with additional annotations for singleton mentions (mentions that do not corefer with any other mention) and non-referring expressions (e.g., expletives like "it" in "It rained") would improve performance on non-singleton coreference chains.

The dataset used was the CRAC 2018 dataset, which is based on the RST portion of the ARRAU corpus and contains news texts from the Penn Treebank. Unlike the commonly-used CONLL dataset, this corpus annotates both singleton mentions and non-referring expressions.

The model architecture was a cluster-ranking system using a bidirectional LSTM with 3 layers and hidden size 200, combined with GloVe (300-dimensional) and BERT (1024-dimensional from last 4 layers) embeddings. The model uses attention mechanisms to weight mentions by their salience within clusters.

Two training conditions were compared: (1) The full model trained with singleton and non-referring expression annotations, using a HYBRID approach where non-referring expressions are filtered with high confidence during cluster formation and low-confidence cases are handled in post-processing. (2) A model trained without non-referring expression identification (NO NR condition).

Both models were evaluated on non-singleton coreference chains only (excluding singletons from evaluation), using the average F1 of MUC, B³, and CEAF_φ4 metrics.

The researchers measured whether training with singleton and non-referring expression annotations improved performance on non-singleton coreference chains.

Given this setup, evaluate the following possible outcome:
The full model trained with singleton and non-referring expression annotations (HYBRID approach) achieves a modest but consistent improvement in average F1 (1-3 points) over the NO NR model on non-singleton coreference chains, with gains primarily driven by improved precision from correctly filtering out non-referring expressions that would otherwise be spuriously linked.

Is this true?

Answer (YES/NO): NO